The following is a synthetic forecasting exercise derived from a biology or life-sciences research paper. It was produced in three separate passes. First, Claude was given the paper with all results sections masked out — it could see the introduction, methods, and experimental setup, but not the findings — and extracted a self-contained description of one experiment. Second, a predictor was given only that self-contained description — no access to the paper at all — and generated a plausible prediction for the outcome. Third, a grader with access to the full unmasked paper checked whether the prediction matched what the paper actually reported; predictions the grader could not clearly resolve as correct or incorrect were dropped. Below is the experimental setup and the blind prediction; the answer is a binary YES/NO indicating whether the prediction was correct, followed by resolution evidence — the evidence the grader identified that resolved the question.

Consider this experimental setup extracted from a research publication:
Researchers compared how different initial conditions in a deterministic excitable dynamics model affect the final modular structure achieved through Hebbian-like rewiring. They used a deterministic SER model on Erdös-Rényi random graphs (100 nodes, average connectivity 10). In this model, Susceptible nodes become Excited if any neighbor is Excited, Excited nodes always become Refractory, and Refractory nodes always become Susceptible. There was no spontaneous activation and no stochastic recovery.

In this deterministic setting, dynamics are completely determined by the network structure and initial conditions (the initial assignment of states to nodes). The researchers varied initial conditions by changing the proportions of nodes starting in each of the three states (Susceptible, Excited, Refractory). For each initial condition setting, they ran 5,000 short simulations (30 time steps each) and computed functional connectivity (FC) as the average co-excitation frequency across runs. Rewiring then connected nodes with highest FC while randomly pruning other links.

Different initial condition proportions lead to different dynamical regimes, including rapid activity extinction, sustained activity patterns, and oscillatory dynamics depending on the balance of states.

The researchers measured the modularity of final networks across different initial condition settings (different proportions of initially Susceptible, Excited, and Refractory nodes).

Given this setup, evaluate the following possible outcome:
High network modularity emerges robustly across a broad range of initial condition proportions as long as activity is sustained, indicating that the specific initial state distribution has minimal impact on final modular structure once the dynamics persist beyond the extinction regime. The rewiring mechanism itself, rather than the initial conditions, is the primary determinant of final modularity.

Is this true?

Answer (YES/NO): NO